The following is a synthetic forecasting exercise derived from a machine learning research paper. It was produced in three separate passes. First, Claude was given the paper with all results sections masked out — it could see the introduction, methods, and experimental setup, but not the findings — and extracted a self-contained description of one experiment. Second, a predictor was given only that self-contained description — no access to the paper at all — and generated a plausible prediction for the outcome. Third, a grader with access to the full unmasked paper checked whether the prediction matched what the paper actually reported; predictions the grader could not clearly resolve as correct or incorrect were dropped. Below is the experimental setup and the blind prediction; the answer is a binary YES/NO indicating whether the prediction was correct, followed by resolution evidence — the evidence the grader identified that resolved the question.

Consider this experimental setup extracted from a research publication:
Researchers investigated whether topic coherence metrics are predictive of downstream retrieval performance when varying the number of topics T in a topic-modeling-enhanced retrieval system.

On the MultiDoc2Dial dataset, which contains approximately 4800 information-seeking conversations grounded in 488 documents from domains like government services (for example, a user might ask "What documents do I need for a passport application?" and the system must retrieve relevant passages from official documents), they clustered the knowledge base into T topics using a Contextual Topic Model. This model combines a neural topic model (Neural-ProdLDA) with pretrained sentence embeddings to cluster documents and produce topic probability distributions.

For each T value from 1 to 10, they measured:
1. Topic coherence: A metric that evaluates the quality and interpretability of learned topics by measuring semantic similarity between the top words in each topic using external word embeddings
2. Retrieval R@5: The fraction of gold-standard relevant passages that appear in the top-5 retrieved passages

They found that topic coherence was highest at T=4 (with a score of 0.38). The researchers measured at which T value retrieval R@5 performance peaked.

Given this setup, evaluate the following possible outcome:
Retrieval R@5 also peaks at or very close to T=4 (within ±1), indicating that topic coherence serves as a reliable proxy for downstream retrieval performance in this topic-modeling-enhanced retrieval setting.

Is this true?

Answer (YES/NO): NO